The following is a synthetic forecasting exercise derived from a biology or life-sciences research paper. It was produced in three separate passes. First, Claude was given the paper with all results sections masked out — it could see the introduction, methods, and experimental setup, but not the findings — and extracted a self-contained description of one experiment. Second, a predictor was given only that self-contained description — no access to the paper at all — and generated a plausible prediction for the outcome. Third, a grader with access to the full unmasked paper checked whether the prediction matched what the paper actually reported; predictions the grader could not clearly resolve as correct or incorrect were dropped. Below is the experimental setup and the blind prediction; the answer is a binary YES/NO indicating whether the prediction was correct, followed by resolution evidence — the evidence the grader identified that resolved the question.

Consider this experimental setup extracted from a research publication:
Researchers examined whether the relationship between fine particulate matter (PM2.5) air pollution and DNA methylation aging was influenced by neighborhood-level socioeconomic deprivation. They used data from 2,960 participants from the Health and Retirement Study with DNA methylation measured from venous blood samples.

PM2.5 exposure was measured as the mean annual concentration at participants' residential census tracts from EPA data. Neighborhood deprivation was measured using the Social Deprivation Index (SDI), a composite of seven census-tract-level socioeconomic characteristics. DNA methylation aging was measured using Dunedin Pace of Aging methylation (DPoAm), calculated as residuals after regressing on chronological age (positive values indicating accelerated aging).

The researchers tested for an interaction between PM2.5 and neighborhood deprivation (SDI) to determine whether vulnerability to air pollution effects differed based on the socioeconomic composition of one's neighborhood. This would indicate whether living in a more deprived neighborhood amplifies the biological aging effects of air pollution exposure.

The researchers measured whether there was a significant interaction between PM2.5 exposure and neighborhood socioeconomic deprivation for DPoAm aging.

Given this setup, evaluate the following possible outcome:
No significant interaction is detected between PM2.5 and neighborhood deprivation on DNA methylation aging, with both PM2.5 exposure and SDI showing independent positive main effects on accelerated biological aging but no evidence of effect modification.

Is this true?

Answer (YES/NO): NO